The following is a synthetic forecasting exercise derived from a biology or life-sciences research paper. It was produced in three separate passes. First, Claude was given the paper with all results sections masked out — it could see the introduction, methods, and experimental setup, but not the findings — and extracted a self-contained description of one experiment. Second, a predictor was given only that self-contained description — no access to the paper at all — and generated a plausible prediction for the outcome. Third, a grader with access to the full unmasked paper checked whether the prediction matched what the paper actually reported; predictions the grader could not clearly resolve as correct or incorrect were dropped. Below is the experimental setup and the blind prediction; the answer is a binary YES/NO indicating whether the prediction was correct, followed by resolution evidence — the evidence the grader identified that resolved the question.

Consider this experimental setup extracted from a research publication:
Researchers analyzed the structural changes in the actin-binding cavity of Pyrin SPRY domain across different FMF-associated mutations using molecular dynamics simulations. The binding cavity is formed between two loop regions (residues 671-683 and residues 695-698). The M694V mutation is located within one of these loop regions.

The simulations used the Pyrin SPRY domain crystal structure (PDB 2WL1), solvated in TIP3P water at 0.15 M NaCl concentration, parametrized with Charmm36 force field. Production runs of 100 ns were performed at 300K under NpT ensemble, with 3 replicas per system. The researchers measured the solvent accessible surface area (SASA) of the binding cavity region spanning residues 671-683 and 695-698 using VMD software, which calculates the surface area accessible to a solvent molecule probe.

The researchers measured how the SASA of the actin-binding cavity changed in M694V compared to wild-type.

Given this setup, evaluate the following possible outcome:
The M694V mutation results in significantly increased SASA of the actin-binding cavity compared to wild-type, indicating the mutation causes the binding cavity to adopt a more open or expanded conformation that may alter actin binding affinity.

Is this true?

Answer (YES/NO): NO